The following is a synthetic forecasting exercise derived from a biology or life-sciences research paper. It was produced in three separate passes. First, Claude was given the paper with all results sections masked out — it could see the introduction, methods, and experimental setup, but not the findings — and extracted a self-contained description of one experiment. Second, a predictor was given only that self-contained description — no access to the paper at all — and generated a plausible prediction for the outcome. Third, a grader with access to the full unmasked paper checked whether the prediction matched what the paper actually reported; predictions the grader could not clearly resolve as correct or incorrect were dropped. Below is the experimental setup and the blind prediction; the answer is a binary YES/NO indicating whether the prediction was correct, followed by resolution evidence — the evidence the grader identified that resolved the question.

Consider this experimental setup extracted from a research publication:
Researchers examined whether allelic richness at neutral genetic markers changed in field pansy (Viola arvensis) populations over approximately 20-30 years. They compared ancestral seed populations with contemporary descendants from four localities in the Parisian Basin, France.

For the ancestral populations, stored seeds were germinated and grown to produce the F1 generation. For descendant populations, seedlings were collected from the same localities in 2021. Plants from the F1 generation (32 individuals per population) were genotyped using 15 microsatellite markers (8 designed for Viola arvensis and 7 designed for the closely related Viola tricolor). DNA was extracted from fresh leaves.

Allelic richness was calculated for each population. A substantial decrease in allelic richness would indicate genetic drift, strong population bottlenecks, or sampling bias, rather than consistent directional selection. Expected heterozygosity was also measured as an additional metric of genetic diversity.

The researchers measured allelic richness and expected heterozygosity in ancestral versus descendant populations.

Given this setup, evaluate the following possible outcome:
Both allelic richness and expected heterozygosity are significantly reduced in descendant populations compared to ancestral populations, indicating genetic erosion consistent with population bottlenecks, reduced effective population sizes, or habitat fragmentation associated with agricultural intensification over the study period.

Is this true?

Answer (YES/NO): NO